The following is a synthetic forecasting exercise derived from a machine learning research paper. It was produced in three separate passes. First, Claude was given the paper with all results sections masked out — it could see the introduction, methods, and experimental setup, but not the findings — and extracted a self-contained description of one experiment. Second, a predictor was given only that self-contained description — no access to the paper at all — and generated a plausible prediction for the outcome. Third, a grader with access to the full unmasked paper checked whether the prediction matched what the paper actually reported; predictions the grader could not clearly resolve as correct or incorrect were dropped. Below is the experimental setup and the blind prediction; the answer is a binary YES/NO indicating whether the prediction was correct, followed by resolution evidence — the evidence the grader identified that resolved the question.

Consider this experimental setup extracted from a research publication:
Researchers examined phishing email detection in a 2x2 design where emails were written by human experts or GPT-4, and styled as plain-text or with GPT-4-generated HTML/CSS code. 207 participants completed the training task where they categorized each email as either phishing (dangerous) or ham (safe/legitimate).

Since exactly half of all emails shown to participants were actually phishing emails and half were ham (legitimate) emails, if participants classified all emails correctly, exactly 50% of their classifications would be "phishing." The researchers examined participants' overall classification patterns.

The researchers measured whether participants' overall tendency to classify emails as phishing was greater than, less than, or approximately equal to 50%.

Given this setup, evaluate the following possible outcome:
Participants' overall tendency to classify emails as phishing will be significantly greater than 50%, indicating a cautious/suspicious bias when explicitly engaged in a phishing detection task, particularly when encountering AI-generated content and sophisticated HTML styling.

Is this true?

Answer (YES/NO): YES